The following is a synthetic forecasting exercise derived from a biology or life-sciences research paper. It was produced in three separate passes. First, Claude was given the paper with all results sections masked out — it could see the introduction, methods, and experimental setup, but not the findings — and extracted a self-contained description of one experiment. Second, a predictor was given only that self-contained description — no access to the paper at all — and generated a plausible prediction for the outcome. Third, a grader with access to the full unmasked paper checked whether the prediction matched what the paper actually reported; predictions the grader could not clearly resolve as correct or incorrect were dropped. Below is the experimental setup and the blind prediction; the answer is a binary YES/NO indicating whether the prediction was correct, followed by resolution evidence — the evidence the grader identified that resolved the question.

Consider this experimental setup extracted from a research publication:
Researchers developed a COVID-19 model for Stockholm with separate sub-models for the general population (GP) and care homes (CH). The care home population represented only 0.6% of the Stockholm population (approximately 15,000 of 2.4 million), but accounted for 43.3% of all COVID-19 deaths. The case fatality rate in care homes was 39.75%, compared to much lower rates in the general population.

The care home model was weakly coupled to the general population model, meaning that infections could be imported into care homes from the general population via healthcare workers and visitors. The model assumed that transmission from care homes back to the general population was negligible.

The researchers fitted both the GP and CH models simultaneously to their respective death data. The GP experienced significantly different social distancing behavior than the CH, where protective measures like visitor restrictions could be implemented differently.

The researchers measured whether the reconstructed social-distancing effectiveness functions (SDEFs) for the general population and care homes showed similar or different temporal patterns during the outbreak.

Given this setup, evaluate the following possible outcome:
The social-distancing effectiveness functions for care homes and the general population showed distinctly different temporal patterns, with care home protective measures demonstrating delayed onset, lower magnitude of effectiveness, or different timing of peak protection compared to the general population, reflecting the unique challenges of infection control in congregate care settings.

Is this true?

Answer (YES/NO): YES